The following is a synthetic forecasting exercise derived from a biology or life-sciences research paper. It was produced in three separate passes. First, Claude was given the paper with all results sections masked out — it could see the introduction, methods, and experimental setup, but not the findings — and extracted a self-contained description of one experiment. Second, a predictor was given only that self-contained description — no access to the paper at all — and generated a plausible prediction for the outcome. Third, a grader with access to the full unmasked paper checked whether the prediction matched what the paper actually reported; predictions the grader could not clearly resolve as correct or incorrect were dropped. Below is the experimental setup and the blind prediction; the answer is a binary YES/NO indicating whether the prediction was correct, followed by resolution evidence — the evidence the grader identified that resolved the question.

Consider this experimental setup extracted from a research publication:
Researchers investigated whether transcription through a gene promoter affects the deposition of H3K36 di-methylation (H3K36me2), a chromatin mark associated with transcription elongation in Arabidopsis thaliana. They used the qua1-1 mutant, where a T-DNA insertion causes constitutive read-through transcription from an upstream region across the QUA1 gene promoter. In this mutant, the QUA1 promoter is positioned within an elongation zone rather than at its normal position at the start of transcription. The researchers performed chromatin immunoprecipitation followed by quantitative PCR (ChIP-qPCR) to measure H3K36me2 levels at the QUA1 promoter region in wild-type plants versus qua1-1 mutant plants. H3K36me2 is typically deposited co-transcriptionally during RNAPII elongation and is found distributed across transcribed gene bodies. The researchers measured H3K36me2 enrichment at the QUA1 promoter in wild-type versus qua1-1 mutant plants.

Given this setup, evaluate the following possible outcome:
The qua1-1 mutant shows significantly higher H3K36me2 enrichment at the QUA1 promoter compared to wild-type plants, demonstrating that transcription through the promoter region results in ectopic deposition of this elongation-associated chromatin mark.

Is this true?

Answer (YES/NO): YES